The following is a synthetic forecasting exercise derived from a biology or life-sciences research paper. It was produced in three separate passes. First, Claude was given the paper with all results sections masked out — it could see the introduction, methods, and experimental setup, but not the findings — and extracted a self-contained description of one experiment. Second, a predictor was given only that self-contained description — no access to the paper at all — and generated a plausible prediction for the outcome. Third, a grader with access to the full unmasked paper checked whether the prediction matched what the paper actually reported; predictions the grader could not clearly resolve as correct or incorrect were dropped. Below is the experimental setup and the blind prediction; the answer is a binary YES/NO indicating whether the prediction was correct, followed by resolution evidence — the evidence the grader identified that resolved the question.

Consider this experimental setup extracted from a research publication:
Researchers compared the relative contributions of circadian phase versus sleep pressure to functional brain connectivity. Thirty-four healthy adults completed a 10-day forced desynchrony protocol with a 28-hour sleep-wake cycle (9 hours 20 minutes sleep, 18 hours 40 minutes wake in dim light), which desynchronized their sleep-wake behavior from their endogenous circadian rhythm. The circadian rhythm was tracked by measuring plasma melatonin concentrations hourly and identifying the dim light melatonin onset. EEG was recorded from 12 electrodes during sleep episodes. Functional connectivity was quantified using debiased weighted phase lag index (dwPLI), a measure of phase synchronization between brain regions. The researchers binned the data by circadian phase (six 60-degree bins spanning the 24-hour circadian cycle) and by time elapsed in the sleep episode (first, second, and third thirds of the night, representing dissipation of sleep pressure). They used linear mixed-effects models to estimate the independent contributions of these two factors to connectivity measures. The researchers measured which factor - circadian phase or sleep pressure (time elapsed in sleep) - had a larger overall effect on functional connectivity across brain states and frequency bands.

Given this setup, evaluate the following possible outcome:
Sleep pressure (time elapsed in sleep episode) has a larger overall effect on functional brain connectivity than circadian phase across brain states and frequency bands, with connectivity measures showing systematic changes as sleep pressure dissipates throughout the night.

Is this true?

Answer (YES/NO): YES